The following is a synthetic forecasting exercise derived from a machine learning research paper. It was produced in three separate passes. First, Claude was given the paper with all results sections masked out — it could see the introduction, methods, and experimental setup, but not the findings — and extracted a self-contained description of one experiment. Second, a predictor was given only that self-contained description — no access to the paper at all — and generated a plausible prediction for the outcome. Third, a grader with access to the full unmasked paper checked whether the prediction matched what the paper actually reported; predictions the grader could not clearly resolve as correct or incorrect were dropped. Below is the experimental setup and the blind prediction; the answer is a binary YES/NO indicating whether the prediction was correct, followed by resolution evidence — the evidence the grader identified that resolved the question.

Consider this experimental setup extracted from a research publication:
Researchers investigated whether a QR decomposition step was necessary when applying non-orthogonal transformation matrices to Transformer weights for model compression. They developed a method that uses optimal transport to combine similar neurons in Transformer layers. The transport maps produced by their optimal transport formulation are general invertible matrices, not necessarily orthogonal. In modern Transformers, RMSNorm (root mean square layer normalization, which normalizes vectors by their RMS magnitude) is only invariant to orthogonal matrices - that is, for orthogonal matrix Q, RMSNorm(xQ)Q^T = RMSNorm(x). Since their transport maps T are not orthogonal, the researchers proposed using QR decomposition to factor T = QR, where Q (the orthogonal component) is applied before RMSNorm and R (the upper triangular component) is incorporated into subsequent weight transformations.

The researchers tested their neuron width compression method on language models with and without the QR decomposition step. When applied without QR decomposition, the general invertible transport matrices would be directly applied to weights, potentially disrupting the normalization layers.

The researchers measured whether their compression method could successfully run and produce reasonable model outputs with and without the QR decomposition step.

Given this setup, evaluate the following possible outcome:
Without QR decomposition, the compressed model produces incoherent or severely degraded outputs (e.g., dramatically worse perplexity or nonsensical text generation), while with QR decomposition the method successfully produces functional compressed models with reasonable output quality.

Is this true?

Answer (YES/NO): YES